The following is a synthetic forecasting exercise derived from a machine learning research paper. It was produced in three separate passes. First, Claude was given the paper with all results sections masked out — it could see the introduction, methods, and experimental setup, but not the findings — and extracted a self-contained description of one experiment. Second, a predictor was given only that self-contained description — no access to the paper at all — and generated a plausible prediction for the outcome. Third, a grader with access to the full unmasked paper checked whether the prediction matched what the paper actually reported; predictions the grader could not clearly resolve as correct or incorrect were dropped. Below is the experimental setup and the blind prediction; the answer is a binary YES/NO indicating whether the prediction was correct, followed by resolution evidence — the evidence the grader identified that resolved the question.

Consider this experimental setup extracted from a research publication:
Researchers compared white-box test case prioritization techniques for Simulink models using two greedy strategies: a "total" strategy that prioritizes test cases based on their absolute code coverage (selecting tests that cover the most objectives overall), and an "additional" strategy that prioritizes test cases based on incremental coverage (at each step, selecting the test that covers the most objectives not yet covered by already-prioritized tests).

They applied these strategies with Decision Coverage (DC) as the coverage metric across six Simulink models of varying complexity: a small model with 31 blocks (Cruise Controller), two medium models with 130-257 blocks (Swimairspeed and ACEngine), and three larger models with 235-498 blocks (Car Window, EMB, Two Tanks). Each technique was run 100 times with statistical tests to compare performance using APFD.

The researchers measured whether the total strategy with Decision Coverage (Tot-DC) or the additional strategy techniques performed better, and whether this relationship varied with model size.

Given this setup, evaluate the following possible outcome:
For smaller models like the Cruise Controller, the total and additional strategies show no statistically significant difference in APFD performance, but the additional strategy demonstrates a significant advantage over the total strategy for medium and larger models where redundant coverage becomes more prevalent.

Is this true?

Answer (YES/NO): NO